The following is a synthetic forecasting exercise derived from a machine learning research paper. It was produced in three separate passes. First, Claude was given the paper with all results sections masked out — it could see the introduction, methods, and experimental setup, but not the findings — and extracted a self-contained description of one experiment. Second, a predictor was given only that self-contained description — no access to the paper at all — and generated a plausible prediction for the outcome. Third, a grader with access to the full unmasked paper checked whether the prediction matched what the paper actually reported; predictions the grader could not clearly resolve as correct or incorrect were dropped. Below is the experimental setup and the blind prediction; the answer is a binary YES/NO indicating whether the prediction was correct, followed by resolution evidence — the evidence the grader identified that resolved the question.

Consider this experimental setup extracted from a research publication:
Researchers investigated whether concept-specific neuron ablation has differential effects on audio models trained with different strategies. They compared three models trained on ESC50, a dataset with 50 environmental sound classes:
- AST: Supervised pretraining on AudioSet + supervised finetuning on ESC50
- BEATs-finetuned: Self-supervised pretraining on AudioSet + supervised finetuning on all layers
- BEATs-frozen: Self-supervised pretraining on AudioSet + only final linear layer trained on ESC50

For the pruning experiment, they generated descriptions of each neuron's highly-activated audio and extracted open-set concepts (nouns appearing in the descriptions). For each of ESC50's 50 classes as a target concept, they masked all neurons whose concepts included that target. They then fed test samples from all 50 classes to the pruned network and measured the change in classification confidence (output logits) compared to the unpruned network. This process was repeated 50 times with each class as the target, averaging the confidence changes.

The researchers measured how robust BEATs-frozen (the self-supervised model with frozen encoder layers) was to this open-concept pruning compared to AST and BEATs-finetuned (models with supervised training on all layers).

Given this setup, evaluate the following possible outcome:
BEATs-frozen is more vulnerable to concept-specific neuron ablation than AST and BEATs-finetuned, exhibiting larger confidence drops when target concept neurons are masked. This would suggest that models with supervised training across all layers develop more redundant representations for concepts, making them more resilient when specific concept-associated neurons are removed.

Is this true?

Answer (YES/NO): NO